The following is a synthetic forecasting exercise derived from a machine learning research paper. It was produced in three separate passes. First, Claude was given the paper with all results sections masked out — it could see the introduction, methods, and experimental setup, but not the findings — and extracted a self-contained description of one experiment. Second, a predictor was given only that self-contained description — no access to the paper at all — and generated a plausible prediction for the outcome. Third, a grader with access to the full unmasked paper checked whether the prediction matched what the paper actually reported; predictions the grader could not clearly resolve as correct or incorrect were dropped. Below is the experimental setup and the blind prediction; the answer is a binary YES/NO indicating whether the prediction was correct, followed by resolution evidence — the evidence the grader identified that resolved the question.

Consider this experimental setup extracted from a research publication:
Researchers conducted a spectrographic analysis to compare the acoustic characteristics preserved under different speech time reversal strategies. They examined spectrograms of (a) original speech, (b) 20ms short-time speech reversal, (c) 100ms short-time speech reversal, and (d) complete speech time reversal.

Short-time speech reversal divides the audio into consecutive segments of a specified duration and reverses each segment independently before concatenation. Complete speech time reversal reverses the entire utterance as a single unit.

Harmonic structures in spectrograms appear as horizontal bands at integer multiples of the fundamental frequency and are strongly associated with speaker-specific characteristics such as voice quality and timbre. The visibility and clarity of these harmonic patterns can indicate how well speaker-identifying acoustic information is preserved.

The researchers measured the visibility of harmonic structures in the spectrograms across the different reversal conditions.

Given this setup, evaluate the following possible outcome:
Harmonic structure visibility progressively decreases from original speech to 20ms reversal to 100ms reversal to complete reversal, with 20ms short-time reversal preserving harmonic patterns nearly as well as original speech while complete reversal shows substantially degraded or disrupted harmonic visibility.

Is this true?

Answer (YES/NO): NO